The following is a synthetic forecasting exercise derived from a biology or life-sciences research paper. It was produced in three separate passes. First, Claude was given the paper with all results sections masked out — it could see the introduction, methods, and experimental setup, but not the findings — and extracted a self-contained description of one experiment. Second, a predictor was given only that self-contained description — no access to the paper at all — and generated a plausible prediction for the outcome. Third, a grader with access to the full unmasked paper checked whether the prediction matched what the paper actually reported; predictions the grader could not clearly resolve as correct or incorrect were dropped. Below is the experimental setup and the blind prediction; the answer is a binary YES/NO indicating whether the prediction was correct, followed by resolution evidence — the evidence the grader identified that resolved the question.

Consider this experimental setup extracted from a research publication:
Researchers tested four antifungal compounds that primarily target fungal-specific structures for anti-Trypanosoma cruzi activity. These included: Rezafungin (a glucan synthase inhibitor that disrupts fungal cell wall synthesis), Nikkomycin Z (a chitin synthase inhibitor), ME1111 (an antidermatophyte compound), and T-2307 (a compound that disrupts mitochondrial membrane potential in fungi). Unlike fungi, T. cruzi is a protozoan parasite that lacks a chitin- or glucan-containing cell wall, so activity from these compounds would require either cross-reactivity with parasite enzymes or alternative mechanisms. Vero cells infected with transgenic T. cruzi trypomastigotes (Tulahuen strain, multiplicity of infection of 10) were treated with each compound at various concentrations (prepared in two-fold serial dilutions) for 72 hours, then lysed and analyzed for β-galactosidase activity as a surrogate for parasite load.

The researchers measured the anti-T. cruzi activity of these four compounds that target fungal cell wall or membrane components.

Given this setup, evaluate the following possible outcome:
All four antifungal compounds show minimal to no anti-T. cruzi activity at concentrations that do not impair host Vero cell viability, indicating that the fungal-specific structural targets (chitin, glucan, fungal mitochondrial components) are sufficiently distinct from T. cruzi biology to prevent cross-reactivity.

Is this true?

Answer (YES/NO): NO